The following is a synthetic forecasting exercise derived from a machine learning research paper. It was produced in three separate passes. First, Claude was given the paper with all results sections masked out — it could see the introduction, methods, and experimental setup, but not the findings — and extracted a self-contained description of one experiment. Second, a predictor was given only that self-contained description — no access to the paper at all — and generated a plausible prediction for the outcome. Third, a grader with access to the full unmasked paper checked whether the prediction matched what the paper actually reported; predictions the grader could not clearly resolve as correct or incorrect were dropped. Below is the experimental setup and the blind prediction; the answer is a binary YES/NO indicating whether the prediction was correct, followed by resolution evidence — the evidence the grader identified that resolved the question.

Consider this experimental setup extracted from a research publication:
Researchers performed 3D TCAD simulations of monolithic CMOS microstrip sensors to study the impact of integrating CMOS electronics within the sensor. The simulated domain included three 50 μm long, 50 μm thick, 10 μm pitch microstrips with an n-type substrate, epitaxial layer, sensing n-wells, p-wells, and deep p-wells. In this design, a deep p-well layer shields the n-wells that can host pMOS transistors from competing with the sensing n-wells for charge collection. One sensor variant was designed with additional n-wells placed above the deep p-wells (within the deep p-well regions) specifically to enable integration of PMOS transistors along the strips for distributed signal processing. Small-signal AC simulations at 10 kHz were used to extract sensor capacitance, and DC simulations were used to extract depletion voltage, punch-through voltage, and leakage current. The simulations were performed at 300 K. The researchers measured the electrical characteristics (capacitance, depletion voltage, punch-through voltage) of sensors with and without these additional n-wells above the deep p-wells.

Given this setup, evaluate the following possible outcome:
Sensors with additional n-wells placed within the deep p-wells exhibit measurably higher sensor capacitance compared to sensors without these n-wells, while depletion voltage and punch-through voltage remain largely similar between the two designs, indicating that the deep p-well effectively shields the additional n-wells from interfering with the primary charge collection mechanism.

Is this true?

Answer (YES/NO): NO